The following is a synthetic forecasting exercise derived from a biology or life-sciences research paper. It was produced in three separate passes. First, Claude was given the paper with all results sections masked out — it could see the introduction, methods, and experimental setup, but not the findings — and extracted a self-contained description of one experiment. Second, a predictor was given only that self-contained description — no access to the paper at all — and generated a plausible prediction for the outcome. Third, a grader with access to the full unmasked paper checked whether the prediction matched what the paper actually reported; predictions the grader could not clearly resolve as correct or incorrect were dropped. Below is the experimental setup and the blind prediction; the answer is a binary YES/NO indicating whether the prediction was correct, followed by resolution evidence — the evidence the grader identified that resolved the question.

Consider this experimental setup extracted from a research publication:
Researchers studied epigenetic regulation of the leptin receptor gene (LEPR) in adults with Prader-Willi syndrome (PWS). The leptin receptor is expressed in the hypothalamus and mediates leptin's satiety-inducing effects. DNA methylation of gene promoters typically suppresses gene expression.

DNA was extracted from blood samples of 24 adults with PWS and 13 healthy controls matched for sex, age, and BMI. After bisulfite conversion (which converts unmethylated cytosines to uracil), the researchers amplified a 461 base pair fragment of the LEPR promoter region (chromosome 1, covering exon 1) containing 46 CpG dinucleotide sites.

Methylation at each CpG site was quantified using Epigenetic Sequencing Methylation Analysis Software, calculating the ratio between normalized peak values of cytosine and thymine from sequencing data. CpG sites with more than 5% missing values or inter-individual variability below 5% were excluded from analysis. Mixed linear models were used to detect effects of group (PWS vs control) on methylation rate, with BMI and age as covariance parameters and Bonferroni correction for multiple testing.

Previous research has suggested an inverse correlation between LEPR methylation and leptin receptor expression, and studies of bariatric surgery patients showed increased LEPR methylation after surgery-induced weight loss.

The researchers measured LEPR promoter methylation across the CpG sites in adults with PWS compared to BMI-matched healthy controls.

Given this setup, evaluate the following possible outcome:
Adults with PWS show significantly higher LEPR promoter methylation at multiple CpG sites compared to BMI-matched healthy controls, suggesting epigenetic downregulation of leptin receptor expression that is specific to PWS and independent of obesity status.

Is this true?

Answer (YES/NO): NO